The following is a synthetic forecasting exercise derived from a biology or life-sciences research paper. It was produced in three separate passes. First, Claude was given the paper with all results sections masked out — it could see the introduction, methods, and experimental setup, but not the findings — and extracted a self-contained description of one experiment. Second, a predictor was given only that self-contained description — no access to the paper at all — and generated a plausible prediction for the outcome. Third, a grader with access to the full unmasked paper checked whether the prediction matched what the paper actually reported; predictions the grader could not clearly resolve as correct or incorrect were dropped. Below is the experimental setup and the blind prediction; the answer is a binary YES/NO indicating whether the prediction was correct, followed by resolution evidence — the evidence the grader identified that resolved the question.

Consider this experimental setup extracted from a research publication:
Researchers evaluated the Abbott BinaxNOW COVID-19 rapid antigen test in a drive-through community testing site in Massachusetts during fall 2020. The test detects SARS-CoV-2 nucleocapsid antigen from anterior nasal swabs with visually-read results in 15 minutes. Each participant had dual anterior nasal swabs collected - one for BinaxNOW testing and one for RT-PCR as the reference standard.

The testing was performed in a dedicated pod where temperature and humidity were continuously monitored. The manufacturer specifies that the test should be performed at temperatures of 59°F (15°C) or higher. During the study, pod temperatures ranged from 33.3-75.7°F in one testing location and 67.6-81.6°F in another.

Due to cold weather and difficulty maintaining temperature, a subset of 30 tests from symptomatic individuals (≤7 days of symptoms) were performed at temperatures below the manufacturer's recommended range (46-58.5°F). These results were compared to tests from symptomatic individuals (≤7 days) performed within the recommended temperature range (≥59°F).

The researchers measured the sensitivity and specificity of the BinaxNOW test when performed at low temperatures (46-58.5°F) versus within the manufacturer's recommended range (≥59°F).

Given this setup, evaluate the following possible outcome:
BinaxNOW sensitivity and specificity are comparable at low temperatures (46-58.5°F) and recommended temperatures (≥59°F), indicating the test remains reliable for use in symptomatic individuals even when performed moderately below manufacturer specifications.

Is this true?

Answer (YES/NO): NO